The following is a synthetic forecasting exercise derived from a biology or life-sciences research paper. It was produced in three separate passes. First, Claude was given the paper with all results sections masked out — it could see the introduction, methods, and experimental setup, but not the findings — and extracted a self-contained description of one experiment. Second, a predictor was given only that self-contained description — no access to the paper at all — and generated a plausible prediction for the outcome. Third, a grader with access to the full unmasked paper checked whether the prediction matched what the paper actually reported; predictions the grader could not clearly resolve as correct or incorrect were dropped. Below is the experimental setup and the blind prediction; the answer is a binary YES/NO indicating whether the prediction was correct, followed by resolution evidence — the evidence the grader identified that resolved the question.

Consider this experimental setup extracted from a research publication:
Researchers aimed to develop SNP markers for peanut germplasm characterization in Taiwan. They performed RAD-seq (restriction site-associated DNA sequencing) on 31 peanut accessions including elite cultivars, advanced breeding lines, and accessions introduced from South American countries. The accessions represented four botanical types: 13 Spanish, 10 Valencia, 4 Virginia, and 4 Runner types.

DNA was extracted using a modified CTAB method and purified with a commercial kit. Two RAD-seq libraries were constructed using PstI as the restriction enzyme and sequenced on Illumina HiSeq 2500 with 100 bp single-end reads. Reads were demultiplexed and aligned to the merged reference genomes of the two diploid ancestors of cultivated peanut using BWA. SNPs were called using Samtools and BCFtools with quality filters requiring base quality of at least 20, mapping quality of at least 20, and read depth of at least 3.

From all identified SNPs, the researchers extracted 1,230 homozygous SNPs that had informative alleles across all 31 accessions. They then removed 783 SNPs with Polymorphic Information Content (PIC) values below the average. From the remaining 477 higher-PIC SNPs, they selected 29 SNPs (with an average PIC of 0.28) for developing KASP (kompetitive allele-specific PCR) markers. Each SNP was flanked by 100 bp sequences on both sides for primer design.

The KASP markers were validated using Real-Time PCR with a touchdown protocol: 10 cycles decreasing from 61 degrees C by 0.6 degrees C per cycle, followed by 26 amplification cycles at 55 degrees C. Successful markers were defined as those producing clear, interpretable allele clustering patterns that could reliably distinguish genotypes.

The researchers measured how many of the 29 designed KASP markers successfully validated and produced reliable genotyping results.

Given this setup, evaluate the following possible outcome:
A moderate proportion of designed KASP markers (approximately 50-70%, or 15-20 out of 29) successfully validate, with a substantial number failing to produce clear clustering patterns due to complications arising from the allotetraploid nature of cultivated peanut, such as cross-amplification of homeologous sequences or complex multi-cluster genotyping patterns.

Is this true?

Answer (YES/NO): NO